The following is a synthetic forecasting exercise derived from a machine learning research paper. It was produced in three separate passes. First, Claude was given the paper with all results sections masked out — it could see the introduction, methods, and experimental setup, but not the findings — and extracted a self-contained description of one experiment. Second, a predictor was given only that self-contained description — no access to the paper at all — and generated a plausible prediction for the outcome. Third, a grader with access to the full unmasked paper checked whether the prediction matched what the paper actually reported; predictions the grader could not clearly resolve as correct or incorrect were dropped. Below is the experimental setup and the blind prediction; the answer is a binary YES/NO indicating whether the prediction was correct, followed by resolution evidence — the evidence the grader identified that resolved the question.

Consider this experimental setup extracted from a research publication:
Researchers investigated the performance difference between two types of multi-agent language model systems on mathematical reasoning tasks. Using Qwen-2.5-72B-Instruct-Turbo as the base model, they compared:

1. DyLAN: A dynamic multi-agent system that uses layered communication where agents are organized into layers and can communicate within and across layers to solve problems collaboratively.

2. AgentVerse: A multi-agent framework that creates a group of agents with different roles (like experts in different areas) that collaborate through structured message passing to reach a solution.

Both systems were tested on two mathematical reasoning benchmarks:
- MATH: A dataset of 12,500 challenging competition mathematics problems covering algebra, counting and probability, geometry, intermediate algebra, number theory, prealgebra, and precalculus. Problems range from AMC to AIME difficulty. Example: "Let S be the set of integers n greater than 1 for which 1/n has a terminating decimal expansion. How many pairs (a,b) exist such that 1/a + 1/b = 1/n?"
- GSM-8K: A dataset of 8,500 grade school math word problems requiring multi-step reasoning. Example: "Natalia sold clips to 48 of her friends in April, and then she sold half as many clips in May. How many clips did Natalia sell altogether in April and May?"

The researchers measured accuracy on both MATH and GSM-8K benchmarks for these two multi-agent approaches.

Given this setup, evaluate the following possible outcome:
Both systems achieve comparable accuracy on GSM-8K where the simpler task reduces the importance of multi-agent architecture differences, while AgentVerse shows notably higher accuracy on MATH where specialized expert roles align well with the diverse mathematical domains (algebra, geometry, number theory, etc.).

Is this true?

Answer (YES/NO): NO